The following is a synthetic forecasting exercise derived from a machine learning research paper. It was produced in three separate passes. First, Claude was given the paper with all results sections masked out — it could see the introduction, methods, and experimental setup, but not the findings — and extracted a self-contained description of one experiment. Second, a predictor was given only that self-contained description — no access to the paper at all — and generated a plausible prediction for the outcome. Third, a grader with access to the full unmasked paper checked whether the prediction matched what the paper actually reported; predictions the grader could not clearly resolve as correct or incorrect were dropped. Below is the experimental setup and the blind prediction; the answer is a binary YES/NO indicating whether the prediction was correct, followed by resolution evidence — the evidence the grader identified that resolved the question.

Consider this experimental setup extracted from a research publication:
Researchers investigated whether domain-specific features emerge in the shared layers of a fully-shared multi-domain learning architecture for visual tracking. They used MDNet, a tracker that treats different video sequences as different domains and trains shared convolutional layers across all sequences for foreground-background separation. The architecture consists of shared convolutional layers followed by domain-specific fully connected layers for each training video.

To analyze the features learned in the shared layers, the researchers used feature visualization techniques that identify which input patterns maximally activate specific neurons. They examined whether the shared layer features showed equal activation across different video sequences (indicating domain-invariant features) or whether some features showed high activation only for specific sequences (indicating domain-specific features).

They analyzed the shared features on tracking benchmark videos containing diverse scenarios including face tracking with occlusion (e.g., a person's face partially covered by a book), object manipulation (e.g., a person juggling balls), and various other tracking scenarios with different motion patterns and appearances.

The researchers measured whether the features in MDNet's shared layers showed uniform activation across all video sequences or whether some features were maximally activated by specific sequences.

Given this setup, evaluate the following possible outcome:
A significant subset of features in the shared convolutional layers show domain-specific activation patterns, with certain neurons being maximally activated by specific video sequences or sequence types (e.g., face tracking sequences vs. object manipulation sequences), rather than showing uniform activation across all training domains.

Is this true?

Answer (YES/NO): YES